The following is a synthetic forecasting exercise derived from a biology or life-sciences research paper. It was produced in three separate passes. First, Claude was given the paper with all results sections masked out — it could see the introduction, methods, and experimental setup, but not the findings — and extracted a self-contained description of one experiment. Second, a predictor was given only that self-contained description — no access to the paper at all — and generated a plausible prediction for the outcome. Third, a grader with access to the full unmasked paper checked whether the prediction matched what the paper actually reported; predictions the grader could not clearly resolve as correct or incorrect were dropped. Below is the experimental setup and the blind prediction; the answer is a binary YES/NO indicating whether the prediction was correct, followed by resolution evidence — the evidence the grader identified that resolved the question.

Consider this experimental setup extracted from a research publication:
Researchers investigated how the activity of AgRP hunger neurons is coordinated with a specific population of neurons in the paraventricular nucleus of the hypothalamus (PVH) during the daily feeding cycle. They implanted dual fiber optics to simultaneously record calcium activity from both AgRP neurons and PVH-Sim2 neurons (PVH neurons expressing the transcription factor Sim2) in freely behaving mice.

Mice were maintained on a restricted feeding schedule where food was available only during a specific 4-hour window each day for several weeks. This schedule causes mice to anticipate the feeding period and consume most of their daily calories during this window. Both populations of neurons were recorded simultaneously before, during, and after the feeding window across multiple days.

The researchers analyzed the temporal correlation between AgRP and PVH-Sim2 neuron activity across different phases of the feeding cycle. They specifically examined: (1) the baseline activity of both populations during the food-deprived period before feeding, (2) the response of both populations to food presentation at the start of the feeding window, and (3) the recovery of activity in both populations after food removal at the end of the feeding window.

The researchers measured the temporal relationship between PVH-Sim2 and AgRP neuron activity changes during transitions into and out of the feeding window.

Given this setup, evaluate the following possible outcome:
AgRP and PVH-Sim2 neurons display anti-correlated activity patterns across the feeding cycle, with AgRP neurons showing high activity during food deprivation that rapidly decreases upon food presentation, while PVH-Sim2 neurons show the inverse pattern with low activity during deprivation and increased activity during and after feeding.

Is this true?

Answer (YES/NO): NO